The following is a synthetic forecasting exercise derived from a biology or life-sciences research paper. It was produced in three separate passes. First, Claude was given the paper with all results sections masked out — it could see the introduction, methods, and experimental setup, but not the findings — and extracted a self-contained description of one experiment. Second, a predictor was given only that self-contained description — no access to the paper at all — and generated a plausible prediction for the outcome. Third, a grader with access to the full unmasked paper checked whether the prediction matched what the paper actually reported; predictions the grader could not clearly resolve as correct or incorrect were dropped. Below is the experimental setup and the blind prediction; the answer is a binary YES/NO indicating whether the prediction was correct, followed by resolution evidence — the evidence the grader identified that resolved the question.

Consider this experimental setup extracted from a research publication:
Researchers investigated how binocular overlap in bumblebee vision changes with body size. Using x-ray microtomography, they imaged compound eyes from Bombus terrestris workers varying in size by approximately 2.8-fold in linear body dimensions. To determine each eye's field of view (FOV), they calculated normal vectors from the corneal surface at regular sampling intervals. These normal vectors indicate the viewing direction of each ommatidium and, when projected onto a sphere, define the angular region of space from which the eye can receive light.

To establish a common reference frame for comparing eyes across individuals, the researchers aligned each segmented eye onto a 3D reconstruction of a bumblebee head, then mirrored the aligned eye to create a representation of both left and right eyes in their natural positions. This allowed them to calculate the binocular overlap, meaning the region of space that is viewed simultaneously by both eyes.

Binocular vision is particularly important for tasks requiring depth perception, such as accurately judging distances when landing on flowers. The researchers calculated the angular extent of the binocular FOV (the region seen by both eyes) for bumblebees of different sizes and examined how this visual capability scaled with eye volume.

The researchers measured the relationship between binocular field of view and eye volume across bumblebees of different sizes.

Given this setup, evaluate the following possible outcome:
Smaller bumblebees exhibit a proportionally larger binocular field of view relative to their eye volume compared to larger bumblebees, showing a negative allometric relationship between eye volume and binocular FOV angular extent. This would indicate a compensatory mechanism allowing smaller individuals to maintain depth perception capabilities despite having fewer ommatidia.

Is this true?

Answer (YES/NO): NO